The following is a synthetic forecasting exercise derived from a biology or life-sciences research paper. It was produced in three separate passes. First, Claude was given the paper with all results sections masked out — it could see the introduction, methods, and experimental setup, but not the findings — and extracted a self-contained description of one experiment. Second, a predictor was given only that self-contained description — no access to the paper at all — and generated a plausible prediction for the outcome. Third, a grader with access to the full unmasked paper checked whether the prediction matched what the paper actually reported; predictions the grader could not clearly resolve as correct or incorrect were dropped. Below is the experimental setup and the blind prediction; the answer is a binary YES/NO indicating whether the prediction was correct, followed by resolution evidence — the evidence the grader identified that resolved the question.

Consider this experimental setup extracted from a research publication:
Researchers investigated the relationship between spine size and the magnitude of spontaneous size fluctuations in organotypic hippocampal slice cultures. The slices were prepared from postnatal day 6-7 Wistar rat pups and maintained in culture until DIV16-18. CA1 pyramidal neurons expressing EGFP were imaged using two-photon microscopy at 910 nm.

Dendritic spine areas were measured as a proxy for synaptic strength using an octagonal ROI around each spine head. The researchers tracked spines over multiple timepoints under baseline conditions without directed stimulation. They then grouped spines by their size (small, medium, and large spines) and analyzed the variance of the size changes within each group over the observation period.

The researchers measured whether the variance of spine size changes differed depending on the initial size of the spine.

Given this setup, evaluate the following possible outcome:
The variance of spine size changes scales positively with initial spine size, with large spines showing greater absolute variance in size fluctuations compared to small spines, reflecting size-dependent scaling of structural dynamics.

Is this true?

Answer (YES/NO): YES